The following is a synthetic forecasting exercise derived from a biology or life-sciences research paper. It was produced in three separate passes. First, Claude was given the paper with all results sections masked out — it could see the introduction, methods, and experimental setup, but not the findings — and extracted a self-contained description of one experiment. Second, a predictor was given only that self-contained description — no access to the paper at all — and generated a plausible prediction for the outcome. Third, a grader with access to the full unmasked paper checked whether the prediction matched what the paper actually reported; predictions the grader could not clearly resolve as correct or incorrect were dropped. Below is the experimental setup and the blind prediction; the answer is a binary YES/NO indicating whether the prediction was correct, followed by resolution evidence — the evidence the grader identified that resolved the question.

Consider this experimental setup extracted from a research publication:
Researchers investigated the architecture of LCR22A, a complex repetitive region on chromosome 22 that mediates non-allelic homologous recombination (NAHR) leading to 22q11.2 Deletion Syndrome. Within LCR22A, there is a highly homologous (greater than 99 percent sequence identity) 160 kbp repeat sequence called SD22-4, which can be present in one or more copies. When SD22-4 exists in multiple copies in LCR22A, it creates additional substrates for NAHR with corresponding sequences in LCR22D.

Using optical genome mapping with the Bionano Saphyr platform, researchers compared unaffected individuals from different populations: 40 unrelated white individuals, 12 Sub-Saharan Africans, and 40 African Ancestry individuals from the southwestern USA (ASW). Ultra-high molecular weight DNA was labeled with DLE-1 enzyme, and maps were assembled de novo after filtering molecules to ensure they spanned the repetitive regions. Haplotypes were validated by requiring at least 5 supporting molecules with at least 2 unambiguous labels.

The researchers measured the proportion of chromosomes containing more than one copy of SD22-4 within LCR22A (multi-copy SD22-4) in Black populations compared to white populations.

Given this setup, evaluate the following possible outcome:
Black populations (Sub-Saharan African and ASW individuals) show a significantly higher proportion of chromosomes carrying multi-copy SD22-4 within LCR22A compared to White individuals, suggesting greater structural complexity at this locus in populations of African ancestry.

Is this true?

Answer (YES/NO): NO